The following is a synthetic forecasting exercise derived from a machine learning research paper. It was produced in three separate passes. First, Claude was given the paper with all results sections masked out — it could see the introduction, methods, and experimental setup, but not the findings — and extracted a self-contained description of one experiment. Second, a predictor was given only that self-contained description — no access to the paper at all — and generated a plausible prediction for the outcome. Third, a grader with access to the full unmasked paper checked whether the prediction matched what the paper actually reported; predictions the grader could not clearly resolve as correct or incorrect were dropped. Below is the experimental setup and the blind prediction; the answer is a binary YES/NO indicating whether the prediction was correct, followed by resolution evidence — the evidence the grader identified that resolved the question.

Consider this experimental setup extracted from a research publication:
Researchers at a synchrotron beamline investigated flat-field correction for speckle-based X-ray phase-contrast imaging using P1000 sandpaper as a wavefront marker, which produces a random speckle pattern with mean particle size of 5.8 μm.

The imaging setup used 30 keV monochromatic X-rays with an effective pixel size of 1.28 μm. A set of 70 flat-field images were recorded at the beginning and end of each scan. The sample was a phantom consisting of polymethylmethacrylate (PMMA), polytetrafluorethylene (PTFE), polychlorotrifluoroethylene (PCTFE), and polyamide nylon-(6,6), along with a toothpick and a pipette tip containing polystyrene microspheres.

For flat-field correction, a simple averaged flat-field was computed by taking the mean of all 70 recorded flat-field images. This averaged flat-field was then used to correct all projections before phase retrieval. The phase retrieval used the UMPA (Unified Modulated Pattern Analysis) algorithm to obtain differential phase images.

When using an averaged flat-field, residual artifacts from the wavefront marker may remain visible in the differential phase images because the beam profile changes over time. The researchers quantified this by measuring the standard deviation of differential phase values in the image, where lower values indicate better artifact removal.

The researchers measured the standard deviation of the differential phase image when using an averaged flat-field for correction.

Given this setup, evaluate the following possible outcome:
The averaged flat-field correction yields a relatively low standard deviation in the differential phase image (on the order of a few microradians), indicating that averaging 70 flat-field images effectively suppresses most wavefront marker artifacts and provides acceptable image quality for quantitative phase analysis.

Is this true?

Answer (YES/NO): NO